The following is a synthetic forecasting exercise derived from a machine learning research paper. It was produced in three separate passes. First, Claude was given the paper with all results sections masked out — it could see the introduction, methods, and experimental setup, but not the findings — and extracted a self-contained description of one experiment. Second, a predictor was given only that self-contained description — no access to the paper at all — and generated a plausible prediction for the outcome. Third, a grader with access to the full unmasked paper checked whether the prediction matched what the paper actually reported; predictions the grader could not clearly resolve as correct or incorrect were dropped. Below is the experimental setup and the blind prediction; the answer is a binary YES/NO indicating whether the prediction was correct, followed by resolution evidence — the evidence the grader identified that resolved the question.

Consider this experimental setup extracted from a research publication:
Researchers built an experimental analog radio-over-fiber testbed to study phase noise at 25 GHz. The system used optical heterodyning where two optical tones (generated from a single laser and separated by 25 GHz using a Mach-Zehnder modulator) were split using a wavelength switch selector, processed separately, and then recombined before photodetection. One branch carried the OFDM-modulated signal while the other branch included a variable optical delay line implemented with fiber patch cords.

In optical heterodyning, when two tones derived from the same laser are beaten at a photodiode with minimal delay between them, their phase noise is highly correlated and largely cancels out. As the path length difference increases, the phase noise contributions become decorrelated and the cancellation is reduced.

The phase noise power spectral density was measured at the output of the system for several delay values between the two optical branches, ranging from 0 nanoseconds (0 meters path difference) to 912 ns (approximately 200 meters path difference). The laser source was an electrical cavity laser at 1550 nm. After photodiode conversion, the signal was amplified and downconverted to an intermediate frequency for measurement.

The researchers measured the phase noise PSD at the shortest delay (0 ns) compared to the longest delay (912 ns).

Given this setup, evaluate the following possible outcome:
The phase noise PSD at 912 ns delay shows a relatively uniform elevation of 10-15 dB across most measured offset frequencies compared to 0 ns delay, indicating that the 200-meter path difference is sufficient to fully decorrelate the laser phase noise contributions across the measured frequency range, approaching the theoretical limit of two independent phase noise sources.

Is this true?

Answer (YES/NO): NO